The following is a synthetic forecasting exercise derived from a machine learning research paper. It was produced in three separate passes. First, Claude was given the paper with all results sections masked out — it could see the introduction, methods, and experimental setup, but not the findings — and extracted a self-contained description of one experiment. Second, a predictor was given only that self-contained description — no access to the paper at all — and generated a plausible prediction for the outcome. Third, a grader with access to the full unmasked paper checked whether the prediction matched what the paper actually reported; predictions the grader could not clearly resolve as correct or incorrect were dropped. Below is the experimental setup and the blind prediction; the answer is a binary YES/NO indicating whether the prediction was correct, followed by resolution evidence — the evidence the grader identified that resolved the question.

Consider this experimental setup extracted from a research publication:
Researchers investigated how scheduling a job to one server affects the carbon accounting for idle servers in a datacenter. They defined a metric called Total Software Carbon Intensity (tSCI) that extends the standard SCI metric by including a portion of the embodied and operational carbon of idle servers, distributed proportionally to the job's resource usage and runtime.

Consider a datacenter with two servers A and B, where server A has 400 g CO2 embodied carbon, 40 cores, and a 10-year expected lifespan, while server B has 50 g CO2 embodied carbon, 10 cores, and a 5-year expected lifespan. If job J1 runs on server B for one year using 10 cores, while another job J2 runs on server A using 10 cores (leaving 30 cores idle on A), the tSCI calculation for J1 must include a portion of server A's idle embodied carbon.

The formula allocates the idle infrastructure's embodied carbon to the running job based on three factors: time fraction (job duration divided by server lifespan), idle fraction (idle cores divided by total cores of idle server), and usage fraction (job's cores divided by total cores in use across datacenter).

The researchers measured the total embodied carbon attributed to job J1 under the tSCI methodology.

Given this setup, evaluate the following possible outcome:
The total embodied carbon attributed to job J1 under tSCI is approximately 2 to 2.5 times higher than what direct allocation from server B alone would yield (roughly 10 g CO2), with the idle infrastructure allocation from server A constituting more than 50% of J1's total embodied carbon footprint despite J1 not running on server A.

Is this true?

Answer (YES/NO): YES